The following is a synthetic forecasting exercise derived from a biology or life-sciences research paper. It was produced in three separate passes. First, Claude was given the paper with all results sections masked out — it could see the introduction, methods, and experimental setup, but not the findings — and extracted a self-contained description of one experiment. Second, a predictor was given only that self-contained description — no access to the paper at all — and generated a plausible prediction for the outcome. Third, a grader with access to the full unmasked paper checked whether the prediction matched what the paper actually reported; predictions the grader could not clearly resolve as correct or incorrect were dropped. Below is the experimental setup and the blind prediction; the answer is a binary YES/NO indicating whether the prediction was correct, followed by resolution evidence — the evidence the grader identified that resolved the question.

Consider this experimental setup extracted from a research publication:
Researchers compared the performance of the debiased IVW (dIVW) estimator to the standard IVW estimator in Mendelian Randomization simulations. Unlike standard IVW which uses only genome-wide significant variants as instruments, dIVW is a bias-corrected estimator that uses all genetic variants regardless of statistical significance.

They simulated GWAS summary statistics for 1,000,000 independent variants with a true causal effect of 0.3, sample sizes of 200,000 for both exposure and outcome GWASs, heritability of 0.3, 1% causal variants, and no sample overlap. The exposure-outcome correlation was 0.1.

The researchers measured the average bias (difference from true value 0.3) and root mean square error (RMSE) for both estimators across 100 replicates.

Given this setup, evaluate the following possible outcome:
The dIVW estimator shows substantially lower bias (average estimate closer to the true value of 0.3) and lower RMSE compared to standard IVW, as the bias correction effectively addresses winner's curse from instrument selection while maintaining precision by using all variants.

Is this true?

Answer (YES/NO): NO